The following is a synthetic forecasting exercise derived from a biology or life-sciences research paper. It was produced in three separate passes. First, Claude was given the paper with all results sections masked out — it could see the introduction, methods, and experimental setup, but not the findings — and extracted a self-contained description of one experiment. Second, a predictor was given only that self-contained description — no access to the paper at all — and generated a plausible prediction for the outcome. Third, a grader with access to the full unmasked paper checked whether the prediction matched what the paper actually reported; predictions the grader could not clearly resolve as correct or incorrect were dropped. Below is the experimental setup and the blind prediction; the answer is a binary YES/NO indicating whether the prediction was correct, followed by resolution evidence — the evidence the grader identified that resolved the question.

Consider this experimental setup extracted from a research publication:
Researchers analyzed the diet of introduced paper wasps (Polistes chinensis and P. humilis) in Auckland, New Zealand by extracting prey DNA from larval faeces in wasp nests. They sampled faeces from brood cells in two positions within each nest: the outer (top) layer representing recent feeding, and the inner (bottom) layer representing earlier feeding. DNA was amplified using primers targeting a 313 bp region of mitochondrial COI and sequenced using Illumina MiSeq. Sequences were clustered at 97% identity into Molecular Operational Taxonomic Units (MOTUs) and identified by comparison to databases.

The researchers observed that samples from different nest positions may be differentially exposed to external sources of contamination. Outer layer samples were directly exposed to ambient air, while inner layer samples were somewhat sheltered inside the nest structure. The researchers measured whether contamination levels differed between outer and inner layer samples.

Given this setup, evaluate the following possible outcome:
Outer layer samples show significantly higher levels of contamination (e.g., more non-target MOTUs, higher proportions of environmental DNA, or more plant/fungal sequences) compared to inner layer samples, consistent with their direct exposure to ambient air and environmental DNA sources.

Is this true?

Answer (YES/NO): YES